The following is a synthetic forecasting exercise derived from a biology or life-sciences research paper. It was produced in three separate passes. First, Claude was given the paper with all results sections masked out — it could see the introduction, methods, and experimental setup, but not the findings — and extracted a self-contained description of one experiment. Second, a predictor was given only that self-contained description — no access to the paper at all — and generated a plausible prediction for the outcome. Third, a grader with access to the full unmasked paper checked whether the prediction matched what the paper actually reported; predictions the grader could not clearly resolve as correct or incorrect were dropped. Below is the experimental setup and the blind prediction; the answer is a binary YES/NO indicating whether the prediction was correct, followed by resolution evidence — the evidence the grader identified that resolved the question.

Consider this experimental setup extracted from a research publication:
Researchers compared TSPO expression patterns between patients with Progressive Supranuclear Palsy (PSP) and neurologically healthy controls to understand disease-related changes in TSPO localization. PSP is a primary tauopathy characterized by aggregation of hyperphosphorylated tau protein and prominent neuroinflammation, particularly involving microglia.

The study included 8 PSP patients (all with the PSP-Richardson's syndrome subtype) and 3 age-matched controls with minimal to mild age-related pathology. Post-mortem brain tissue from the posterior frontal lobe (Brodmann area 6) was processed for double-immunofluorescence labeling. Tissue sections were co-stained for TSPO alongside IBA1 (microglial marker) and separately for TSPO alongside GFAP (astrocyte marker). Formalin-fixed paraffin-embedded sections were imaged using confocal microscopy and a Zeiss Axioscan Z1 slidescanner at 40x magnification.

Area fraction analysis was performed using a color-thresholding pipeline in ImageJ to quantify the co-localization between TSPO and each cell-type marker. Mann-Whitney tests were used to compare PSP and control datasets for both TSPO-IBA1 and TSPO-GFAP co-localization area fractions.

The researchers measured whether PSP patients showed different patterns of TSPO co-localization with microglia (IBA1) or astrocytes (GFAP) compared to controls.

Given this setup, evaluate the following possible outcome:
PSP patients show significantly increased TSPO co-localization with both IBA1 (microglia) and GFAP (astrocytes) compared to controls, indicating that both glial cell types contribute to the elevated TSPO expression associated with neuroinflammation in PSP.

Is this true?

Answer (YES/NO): NO